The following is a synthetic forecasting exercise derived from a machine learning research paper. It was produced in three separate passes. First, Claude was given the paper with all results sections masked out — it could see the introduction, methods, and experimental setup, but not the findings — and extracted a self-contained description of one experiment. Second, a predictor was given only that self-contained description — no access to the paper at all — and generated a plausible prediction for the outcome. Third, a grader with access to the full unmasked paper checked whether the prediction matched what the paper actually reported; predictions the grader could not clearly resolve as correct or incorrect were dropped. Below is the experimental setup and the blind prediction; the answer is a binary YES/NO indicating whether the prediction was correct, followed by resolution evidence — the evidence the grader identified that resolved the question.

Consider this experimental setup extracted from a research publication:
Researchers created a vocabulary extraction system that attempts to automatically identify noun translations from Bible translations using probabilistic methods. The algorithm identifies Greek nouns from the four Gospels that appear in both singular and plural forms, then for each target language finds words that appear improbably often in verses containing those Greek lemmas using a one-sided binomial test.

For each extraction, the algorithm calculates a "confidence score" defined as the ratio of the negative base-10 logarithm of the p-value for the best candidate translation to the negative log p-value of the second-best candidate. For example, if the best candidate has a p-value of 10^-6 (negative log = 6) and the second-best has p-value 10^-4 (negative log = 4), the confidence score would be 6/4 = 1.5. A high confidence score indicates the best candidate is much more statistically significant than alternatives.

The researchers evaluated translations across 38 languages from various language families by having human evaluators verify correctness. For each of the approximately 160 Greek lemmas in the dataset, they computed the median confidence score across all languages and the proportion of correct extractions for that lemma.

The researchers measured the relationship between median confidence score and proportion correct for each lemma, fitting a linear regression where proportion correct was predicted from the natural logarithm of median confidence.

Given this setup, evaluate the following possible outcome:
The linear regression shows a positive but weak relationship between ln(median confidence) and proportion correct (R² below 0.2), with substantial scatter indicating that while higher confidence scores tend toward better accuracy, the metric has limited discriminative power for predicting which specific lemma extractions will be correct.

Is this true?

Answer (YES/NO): NO